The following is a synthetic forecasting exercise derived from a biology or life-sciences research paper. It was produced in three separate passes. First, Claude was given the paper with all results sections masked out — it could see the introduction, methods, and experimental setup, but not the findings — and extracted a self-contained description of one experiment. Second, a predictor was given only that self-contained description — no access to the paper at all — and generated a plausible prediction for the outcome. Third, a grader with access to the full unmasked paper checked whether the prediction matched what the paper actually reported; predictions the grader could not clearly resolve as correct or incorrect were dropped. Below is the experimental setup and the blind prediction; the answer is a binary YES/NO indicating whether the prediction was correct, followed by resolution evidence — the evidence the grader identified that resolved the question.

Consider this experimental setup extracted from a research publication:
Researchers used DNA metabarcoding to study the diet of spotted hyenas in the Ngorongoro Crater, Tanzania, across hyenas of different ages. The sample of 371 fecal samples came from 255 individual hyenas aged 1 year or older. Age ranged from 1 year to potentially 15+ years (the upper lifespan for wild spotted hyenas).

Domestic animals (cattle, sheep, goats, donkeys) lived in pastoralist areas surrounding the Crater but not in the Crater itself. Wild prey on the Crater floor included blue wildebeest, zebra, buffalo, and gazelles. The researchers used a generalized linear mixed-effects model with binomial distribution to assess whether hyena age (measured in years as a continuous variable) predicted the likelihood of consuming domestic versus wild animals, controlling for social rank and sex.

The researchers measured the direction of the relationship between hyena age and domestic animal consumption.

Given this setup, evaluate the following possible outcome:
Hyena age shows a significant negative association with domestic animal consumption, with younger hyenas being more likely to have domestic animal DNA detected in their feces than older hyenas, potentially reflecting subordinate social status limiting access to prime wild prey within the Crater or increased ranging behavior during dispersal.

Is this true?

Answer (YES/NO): NO